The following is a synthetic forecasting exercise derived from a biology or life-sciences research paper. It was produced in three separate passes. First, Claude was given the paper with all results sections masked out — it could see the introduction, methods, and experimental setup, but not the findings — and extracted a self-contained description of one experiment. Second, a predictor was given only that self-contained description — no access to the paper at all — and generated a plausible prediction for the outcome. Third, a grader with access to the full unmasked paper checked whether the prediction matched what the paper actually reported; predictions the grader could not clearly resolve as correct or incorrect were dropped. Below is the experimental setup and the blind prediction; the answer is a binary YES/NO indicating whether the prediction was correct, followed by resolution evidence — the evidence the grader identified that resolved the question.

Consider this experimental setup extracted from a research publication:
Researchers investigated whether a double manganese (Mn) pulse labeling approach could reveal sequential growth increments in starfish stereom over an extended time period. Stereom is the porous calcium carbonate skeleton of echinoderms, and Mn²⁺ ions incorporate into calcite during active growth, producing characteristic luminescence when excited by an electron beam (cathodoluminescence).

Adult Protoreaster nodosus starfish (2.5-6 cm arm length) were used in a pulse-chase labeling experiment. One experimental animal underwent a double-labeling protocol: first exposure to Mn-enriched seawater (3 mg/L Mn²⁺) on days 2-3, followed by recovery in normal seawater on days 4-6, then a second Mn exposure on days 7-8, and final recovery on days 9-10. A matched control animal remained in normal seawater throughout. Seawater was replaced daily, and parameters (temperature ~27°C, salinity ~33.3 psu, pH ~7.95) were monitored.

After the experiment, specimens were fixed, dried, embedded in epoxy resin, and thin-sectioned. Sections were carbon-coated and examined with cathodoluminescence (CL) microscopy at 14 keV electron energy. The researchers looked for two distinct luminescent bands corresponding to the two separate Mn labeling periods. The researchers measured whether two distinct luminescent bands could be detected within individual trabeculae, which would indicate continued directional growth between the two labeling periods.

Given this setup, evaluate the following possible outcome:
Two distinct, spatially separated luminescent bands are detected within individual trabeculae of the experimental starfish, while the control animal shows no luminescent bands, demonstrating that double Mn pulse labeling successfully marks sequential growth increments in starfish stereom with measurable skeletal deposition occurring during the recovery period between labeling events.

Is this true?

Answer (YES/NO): NO